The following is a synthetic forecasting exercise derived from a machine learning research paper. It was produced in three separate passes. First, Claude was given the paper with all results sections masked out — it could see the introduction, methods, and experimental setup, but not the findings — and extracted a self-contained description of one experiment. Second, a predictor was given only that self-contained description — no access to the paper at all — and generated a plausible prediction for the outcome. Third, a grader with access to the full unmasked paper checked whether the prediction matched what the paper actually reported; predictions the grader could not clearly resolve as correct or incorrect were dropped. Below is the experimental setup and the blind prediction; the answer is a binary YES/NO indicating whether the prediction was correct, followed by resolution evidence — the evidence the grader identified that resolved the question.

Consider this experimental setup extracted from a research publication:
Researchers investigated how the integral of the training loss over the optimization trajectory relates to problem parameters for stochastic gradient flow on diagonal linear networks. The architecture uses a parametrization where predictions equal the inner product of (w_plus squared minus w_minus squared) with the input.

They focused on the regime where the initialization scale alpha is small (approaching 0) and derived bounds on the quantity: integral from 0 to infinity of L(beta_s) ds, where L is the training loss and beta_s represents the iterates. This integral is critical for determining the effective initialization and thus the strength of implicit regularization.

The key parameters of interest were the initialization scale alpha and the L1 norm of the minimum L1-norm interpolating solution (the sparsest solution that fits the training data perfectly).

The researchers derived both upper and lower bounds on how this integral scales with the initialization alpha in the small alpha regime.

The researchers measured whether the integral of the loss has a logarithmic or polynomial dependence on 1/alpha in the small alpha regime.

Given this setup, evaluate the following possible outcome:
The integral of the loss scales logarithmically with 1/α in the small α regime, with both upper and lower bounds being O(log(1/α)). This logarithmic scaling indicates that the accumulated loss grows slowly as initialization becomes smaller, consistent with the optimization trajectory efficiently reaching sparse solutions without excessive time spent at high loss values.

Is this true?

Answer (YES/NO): YES